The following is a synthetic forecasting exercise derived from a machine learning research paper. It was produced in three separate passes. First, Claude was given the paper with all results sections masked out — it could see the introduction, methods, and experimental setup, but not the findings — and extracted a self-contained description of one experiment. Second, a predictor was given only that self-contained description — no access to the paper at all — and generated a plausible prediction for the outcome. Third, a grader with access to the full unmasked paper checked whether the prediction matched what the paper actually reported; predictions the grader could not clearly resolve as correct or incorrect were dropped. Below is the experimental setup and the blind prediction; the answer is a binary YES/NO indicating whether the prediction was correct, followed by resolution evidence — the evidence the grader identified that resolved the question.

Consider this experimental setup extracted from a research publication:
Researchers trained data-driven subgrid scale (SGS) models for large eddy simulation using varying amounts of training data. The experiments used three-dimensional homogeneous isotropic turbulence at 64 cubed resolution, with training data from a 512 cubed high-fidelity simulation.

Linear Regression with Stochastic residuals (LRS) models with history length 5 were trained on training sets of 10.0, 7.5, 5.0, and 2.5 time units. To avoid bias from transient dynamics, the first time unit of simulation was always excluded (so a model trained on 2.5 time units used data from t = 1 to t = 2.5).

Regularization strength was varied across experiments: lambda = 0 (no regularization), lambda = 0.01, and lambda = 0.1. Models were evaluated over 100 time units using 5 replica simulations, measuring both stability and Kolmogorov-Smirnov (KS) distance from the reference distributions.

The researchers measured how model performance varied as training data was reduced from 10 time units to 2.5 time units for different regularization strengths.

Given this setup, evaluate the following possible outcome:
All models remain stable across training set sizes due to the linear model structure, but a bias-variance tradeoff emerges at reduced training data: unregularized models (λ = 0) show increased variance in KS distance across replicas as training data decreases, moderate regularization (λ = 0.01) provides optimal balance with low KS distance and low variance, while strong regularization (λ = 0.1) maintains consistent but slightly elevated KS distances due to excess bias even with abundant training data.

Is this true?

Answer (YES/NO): NO